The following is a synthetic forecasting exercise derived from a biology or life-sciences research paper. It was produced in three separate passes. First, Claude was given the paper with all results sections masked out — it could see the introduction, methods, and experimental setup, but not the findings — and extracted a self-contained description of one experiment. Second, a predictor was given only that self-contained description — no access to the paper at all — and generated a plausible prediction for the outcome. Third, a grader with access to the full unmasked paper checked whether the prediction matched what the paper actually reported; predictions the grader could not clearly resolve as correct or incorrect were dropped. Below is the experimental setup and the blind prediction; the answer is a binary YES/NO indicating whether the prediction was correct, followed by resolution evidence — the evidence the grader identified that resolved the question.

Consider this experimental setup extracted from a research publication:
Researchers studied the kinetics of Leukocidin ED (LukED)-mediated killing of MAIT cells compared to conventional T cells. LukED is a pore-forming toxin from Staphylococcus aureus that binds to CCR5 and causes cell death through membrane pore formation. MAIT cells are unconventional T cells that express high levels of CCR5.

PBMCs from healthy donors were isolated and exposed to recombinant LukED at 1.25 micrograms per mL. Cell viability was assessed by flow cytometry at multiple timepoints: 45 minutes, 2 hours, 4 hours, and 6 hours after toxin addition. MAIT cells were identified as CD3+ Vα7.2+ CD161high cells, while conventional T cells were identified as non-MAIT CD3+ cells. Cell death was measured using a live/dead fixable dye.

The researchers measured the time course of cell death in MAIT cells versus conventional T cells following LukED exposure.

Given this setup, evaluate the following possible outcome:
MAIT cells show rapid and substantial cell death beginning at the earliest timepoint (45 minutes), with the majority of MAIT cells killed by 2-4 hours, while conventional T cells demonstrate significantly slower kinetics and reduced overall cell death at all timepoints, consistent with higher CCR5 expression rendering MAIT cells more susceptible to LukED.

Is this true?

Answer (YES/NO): NO